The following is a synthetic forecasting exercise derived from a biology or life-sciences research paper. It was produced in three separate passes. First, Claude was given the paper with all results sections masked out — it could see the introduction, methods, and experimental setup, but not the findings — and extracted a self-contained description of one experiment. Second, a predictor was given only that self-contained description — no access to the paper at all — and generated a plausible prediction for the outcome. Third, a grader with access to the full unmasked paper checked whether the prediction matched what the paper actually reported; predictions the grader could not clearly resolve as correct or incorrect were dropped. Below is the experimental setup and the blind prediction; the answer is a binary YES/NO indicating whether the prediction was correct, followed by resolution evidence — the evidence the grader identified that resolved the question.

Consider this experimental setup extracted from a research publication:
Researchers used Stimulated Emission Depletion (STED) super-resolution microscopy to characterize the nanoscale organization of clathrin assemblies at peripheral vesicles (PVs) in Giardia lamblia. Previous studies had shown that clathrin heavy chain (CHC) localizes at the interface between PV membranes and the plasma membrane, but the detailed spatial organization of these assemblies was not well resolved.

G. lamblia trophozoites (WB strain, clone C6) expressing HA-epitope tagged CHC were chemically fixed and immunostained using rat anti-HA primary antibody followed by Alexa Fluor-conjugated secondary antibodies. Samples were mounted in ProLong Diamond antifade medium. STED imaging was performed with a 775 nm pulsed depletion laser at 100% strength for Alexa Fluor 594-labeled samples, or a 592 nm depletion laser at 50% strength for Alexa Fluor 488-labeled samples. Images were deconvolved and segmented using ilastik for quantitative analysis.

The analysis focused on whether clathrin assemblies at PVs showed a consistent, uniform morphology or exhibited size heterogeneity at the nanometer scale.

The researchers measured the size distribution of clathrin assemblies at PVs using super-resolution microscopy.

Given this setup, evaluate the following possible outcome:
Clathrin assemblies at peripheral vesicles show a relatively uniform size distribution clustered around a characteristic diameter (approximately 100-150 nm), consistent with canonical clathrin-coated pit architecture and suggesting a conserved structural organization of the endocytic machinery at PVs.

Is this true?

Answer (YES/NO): YES